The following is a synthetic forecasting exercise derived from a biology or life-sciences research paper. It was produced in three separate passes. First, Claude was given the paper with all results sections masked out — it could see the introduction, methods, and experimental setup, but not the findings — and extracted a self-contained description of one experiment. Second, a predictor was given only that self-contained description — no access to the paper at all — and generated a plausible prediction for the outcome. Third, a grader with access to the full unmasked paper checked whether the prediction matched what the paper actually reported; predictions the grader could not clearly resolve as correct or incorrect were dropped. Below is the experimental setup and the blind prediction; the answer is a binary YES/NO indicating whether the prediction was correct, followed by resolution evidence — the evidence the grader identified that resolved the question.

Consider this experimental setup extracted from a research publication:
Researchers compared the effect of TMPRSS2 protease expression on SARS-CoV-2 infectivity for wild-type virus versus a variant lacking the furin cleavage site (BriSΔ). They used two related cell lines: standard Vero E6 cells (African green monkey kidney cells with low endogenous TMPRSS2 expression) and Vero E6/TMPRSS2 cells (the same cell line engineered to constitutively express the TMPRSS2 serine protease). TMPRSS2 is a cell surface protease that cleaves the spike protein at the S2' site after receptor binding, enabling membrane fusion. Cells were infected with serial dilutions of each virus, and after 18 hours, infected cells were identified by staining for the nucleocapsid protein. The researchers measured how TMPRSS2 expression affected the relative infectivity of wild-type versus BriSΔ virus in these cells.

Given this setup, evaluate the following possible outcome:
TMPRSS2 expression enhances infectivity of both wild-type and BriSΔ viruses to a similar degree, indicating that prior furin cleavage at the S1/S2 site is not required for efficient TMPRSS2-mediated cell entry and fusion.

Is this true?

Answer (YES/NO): NO